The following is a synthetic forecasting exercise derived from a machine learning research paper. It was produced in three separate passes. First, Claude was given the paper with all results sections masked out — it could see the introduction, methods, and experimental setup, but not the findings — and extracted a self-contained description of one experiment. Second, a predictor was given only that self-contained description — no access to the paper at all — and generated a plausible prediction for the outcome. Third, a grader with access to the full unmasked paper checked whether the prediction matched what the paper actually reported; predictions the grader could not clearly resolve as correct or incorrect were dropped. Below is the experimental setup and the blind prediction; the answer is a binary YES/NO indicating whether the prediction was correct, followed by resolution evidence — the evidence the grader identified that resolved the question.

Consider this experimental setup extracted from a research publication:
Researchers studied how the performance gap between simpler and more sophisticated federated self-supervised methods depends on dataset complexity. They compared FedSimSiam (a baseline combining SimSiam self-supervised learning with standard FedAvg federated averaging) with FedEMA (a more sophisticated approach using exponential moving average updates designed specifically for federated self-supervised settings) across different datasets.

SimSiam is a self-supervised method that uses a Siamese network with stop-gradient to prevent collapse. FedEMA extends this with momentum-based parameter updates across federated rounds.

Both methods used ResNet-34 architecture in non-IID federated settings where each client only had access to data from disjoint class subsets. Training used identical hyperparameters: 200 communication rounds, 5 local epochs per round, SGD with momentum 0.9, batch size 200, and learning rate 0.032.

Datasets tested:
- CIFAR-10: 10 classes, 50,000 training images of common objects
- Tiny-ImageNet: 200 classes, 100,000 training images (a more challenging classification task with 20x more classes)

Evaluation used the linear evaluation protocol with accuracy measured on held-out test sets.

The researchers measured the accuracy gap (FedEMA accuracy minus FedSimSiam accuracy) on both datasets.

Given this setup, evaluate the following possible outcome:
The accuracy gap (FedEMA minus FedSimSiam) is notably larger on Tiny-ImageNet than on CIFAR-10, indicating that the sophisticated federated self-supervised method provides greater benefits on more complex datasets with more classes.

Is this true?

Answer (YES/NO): YES